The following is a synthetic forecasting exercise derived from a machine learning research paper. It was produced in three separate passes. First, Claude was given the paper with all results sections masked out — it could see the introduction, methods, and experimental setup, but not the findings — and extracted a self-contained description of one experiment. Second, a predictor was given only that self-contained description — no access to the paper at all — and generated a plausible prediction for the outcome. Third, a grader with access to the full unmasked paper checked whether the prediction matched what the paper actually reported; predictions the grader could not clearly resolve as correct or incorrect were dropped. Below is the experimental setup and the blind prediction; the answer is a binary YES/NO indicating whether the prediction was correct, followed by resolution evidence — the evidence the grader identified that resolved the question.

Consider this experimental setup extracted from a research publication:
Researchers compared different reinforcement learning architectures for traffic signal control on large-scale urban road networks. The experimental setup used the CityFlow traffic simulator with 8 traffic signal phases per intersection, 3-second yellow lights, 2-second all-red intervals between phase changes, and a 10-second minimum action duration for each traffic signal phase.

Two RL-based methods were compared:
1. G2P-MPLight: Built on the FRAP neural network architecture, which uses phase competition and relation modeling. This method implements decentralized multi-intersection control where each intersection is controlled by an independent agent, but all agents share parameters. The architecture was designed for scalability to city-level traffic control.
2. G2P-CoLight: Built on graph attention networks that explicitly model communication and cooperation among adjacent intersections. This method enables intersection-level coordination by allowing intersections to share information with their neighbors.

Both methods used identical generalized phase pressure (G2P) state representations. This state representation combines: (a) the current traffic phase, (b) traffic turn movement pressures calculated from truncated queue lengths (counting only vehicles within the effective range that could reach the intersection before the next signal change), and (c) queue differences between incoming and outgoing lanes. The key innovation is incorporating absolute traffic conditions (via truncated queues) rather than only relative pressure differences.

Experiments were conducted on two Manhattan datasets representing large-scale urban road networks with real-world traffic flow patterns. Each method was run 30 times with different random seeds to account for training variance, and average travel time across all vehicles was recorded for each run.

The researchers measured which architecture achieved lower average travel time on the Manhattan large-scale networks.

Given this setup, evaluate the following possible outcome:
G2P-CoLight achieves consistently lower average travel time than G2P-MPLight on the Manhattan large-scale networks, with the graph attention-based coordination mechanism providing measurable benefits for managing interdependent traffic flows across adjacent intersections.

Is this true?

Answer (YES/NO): YES